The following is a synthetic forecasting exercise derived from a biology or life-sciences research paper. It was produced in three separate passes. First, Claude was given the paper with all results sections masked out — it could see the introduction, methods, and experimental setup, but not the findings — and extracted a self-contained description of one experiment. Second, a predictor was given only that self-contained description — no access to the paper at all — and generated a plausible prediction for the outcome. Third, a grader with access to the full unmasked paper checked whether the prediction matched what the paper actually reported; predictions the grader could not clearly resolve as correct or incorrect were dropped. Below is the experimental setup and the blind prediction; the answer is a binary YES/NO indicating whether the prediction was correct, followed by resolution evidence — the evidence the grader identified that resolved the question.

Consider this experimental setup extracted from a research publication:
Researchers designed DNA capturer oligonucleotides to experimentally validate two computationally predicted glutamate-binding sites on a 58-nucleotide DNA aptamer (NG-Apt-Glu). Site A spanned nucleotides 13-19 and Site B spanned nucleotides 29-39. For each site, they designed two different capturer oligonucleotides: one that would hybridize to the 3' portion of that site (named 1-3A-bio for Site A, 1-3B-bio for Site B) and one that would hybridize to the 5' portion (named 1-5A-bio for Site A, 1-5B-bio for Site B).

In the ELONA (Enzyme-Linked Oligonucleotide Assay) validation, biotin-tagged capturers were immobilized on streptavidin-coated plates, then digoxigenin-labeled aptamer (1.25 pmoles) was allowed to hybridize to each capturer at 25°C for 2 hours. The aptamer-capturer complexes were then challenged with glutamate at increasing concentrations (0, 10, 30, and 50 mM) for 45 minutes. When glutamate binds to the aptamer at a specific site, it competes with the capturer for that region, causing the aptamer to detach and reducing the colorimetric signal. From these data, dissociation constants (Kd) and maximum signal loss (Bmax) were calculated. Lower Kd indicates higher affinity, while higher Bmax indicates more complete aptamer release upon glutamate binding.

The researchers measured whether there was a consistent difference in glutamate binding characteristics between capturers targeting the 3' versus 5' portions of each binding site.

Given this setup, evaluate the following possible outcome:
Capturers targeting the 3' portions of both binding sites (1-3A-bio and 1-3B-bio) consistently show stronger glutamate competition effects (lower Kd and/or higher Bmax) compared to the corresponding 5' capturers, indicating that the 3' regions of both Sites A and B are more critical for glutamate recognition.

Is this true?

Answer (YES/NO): NO